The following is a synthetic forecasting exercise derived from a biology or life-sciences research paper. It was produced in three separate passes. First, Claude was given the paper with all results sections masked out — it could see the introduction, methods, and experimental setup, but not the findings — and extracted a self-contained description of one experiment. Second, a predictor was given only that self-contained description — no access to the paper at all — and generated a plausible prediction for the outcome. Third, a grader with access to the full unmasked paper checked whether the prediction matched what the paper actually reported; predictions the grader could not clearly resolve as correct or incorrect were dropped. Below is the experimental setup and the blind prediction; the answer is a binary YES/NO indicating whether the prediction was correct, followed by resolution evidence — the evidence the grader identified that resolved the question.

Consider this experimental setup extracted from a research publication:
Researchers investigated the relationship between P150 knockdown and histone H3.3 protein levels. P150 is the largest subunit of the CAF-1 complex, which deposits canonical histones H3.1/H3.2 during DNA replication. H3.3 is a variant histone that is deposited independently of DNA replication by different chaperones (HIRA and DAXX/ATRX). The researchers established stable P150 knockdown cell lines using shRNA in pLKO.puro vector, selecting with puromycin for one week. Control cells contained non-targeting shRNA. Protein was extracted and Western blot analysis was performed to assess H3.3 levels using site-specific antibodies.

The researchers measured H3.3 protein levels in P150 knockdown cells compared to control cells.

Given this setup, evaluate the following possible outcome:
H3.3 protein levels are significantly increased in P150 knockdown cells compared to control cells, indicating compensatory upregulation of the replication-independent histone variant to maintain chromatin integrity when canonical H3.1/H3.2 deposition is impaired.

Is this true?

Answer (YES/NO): YES